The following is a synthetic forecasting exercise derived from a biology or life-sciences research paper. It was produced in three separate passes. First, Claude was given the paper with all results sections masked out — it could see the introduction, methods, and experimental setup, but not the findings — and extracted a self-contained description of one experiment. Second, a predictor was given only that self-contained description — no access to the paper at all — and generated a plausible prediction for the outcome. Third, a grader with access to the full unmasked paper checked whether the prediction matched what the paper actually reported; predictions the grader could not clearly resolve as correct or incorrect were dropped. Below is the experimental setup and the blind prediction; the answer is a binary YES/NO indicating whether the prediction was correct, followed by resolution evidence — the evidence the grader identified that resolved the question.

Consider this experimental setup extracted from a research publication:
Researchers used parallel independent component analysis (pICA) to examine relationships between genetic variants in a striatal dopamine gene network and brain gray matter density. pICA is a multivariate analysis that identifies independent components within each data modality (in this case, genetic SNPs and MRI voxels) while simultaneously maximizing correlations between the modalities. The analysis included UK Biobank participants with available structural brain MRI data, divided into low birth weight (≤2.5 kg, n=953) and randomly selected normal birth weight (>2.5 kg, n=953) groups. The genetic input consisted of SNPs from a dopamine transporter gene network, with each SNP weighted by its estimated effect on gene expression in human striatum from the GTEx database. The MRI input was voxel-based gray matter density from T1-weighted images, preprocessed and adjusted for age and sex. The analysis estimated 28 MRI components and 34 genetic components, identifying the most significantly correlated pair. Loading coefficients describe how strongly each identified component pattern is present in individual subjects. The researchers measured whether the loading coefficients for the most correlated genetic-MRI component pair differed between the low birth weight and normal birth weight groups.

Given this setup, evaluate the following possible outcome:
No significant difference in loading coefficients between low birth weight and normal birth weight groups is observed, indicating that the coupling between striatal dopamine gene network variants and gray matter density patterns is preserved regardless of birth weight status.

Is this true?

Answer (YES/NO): NO